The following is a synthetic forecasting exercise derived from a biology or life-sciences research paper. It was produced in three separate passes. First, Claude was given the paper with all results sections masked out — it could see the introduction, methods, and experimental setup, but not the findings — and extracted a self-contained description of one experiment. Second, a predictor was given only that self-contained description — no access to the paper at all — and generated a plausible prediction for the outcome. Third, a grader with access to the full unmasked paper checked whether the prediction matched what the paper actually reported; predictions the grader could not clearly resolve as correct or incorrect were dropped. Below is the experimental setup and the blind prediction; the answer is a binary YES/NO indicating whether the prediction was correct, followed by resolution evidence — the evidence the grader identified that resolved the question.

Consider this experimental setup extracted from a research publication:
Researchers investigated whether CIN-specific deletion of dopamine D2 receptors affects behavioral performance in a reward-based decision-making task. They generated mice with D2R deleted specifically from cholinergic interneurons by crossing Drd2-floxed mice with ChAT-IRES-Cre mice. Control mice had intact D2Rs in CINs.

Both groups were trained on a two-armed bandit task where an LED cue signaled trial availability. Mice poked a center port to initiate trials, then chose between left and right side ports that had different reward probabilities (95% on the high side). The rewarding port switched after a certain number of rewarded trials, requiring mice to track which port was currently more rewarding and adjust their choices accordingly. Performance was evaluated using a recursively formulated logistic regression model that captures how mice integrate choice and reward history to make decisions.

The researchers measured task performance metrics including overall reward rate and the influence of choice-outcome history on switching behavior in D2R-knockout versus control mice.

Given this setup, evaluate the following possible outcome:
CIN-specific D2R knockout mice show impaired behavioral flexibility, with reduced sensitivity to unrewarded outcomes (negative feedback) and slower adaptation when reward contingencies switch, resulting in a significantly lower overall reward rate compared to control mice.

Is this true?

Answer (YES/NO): NO